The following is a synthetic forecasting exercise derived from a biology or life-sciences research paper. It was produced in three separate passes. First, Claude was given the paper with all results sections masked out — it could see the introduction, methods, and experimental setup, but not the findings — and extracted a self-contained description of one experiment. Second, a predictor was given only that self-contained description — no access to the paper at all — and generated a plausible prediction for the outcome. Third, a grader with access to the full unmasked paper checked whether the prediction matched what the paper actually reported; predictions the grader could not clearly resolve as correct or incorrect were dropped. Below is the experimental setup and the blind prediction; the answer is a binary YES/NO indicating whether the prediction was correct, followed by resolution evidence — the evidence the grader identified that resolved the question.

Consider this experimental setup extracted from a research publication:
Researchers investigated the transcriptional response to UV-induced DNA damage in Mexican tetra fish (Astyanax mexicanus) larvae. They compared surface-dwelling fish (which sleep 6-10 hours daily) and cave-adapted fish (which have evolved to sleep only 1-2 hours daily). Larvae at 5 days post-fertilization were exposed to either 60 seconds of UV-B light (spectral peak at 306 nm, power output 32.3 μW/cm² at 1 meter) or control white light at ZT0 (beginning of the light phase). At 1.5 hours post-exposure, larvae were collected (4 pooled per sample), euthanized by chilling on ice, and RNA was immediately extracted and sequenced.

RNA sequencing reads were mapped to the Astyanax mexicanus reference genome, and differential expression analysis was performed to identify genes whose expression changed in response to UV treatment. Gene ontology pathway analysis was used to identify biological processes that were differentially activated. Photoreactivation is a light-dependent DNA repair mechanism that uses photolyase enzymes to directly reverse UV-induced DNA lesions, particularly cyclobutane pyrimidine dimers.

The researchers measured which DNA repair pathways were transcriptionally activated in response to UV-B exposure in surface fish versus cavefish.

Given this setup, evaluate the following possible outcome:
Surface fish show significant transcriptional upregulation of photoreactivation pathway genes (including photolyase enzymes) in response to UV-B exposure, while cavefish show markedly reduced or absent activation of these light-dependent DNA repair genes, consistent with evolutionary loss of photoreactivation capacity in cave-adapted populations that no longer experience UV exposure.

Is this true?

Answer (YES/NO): YES